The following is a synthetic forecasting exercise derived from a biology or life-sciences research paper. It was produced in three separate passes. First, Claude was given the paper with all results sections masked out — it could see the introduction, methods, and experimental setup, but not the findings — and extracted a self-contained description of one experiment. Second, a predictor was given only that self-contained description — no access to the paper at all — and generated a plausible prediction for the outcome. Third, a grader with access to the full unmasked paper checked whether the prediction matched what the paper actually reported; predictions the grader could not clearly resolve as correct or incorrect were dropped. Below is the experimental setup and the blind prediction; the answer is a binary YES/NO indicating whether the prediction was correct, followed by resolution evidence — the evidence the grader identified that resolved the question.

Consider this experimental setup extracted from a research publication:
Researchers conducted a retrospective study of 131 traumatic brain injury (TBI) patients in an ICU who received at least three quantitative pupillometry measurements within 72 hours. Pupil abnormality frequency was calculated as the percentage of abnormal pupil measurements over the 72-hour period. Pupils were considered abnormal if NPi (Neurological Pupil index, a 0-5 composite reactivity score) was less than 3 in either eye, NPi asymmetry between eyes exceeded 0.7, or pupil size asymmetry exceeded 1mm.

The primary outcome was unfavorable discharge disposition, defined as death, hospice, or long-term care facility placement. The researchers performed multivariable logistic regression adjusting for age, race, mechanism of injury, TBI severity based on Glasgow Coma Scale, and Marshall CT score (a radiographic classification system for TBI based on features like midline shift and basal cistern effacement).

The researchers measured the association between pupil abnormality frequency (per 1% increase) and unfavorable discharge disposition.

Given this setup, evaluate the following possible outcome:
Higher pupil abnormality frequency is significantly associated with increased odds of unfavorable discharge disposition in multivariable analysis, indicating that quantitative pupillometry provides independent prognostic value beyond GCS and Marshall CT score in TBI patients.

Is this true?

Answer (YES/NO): YES